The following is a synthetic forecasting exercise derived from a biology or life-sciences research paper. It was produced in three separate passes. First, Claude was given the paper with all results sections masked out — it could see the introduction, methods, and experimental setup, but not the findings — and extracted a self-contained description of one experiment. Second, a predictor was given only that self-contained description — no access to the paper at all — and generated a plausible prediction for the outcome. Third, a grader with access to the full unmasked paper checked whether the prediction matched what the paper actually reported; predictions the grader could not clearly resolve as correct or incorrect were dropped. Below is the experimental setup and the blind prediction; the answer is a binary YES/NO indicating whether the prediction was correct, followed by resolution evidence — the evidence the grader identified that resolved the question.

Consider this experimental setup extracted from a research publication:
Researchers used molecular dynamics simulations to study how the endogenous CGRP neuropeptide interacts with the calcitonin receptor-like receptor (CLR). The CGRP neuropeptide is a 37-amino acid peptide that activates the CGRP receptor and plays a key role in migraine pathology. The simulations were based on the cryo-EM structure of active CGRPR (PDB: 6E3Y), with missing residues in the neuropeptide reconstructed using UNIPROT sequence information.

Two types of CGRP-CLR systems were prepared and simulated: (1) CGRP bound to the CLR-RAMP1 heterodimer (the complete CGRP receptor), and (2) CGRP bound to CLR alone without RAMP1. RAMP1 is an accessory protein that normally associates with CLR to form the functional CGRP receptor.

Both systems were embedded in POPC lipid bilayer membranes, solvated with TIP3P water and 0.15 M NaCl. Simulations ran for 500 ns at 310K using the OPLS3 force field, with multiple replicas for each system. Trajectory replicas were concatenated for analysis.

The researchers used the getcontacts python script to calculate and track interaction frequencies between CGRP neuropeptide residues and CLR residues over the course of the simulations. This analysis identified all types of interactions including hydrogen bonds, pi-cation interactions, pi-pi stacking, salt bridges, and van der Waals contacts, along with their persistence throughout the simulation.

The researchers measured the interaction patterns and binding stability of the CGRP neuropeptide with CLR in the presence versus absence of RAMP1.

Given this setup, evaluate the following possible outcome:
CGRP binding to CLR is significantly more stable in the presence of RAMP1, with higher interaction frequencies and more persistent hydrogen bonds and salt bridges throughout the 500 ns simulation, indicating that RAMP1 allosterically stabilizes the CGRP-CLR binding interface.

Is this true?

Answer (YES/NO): YES